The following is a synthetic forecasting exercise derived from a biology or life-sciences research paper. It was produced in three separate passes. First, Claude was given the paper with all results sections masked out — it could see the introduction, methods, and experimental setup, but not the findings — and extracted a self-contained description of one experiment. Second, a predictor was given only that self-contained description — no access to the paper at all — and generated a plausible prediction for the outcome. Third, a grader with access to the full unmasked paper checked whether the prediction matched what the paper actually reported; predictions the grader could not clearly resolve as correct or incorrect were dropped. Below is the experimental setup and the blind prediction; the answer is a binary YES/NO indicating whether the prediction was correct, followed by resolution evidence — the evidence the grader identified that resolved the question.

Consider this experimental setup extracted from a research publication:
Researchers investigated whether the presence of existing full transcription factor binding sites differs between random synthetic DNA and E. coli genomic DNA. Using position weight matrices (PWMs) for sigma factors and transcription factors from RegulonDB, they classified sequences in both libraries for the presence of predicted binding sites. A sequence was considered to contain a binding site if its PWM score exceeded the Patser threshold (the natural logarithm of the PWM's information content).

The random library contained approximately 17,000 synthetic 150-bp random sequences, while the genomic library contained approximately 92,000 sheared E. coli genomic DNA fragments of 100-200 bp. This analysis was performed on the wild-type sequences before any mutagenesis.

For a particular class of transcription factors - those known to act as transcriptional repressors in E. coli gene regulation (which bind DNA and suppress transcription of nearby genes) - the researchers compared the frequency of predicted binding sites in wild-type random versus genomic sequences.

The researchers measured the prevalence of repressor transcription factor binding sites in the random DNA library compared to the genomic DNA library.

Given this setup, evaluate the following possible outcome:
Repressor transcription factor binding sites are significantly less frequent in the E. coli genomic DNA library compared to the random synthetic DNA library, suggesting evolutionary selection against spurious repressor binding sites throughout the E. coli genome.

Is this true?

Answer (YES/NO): YES